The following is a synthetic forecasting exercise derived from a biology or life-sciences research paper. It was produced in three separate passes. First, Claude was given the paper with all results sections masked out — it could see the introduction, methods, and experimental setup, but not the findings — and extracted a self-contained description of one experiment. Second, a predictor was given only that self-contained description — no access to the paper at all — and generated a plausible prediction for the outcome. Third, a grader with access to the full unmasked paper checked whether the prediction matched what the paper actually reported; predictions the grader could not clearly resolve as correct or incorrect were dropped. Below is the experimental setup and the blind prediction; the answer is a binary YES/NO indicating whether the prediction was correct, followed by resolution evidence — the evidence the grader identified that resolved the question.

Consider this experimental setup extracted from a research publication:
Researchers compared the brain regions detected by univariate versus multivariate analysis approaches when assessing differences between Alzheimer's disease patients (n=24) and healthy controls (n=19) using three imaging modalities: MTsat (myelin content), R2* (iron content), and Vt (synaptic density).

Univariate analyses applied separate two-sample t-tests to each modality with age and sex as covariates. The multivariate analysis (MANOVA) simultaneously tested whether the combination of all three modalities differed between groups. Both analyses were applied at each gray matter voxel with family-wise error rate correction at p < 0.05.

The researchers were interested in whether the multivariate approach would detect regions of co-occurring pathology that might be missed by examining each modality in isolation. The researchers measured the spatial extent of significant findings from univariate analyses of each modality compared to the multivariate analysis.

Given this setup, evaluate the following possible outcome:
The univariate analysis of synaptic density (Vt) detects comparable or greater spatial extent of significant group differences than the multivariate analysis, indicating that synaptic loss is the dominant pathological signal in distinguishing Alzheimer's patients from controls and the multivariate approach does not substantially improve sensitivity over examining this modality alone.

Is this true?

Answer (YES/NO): NO